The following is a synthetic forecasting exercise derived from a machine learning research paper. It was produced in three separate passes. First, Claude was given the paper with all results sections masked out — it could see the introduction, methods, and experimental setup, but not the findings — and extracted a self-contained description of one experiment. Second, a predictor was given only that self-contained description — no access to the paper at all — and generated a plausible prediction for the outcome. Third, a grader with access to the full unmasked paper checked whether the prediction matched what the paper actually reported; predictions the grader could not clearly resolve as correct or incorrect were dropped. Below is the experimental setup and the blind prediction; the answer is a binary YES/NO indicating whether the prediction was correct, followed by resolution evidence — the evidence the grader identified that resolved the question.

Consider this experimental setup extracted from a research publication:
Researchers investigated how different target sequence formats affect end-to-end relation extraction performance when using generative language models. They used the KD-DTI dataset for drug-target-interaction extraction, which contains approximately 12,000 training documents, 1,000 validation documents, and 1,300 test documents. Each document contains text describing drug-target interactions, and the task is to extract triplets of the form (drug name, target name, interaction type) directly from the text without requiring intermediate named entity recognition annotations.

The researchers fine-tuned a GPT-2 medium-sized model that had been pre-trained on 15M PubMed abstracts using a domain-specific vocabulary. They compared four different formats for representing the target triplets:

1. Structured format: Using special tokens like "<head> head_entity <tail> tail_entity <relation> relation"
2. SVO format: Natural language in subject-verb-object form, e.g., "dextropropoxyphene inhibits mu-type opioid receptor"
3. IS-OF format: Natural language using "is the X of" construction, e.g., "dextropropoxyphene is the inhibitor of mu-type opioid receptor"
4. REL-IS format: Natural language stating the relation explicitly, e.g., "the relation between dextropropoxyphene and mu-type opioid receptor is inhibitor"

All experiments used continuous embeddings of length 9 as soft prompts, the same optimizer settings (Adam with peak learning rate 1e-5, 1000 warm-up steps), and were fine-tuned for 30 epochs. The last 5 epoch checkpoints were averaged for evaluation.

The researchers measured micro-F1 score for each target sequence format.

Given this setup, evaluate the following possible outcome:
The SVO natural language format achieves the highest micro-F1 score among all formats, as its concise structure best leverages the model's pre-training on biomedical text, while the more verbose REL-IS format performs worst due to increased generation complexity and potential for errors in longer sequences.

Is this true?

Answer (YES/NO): NO